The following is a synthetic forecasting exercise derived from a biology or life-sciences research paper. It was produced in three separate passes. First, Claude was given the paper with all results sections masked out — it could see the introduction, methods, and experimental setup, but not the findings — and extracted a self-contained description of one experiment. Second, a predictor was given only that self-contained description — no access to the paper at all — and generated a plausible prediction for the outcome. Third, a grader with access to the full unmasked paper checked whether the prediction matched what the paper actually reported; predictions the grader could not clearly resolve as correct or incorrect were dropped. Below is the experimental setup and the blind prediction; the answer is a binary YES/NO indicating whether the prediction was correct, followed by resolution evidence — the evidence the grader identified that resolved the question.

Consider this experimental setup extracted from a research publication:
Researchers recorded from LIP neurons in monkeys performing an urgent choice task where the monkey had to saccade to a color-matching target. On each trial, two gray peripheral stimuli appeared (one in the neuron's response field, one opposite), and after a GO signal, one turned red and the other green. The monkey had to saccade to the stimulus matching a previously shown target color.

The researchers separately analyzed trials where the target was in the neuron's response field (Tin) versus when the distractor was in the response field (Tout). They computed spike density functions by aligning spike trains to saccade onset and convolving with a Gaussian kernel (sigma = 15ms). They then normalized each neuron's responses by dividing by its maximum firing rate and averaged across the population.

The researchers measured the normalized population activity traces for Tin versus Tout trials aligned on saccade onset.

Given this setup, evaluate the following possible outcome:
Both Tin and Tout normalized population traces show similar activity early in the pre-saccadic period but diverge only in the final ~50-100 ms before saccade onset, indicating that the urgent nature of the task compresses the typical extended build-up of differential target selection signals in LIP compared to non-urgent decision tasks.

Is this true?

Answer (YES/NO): YES